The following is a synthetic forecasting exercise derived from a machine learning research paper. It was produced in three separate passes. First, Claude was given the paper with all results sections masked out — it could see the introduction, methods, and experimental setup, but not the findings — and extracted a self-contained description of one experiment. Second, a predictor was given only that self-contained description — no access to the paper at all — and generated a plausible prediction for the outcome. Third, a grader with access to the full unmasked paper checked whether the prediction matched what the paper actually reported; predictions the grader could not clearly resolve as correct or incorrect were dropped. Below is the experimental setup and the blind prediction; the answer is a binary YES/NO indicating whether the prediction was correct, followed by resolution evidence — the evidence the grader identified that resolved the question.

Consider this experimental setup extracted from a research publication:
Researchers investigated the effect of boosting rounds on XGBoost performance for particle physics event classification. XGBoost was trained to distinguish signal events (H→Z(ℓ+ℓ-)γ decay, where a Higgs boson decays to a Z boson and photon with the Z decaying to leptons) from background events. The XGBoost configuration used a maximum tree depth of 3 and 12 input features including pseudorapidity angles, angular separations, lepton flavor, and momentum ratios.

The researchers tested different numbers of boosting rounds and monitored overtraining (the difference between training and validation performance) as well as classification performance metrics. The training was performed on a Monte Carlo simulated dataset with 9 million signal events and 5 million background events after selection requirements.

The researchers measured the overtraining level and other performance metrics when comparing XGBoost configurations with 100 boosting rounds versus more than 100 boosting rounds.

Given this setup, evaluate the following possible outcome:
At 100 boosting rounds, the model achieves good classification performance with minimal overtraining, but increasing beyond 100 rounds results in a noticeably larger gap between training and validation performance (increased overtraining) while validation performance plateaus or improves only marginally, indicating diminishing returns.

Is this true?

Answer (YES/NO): YES